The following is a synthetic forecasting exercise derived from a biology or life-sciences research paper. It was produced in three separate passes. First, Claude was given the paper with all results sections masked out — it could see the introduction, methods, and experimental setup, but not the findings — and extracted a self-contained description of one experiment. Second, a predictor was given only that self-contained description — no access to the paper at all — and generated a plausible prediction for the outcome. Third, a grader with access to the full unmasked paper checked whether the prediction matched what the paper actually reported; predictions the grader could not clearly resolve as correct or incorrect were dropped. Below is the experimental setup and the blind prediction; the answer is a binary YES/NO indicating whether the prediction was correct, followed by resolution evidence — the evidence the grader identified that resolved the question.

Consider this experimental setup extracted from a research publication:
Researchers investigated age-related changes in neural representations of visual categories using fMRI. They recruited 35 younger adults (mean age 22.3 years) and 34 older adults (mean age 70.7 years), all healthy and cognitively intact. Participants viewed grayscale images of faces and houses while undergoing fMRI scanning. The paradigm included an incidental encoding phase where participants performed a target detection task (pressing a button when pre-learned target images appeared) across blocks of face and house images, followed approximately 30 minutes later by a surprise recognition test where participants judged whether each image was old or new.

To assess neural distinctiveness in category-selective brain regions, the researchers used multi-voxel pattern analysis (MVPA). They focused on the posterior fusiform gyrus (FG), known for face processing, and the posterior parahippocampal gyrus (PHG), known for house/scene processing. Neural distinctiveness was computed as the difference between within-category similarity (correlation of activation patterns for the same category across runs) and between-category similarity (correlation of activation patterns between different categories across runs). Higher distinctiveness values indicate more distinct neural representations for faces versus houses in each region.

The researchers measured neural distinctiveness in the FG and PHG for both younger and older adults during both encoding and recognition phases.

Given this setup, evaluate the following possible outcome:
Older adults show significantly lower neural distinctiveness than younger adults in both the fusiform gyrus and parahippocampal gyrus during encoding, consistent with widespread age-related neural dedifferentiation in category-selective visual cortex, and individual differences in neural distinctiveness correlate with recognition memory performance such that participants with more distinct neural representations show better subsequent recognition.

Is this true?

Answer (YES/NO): NO